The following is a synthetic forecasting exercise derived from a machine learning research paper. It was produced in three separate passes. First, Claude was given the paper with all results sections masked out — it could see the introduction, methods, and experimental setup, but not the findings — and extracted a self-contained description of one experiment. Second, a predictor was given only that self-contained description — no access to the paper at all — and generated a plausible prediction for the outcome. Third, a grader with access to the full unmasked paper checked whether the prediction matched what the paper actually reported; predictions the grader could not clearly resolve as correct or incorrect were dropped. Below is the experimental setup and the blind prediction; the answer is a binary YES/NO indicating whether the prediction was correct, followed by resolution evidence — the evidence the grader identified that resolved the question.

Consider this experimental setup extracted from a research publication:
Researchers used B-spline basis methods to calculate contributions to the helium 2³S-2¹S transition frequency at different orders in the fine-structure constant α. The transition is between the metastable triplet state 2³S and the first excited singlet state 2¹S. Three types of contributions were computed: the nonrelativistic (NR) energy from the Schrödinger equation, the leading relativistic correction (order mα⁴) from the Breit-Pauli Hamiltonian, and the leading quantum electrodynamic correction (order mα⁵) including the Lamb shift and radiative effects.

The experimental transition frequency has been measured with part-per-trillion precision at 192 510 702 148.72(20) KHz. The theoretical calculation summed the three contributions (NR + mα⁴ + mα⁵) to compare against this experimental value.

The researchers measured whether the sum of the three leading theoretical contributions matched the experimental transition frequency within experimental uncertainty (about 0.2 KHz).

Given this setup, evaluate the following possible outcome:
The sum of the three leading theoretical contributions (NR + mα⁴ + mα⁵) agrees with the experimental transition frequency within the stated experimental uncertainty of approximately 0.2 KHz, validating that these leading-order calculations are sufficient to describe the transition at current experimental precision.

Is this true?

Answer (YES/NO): NO